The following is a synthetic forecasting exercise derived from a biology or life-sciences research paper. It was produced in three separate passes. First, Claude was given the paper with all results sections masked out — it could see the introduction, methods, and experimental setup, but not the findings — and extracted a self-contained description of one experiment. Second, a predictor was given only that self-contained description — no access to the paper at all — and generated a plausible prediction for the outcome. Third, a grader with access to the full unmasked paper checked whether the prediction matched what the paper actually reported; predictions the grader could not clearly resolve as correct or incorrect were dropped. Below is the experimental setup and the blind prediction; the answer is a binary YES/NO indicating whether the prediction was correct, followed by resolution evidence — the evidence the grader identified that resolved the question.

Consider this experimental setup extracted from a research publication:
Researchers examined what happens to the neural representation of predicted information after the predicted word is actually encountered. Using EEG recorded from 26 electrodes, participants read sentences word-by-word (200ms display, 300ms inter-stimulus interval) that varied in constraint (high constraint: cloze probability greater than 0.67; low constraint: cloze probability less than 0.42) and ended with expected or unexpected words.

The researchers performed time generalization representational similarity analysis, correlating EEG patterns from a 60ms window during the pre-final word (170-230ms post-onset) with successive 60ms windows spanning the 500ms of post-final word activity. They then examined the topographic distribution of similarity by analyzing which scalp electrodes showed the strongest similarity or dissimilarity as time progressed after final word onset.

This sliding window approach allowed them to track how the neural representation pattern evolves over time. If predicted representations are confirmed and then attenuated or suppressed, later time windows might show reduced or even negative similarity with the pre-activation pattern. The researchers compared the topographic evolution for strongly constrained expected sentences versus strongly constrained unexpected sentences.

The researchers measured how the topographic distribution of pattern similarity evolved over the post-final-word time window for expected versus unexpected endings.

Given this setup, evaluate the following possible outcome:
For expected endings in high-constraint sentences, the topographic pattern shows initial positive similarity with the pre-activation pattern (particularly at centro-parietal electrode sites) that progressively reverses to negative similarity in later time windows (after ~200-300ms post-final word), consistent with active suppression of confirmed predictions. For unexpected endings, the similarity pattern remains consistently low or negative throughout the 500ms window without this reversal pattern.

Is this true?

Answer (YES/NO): NO